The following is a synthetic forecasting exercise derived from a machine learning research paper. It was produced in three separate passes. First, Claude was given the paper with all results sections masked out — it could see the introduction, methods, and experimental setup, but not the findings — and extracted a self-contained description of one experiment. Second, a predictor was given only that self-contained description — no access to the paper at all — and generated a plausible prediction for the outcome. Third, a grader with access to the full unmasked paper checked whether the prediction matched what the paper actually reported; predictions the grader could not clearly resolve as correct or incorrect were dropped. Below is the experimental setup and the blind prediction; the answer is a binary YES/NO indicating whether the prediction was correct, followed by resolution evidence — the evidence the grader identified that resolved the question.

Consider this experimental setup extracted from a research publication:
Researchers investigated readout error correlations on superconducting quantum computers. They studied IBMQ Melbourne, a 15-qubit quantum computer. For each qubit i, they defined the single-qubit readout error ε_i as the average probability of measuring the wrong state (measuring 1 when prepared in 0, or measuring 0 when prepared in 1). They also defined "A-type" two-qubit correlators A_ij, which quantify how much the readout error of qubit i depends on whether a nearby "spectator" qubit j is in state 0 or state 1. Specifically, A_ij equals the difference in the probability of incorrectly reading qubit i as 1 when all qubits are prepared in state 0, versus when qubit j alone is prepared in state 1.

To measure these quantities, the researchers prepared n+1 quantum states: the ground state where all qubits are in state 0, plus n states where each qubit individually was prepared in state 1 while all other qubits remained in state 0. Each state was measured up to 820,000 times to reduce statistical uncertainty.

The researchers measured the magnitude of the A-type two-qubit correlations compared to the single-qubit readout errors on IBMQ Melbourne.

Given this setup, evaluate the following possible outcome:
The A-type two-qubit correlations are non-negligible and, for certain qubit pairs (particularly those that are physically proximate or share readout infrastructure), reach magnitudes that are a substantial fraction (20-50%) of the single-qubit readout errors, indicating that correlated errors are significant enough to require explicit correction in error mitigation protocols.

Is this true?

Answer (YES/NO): NO